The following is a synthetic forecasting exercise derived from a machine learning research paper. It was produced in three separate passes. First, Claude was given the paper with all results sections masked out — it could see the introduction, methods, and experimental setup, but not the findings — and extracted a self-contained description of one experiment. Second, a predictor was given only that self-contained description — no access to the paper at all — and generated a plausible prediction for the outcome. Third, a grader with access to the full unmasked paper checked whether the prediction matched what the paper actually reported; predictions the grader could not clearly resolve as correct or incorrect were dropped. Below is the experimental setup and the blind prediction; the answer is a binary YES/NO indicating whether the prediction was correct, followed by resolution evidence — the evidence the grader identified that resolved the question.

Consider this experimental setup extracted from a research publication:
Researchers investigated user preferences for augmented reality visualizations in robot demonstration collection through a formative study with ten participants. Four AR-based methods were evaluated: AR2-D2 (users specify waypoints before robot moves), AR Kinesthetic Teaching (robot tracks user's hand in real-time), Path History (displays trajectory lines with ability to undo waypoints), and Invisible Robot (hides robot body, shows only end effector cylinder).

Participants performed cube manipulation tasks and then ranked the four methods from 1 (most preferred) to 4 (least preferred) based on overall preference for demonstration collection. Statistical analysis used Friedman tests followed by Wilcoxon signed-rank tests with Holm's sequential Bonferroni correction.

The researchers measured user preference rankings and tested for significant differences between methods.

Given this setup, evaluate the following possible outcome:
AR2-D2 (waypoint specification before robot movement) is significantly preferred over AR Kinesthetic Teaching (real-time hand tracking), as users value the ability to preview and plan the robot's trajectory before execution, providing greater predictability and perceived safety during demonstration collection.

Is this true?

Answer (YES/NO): NO